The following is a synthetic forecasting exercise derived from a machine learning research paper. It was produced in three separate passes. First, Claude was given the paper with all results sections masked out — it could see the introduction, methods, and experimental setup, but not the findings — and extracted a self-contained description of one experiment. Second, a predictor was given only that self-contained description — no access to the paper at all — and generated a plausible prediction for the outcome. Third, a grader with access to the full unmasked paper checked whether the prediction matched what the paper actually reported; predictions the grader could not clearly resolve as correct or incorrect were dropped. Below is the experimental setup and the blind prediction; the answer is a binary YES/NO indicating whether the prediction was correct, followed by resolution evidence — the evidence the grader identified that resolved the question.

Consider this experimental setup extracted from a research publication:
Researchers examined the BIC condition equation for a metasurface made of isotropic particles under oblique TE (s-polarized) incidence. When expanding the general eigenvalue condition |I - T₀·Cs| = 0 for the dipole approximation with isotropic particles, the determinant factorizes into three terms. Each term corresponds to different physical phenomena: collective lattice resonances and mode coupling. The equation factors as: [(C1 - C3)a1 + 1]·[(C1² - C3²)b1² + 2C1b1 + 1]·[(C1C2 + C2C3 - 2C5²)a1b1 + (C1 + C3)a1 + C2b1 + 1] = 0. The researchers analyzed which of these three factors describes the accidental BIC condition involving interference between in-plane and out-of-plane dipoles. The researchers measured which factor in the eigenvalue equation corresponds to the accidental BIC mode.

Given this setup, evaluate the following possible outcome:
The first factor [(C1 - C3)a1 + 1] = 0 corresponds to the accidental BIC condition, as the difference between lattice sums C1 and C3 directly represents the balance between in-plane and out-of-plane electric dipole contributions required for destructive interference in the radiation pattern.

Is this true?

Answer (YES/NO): NO